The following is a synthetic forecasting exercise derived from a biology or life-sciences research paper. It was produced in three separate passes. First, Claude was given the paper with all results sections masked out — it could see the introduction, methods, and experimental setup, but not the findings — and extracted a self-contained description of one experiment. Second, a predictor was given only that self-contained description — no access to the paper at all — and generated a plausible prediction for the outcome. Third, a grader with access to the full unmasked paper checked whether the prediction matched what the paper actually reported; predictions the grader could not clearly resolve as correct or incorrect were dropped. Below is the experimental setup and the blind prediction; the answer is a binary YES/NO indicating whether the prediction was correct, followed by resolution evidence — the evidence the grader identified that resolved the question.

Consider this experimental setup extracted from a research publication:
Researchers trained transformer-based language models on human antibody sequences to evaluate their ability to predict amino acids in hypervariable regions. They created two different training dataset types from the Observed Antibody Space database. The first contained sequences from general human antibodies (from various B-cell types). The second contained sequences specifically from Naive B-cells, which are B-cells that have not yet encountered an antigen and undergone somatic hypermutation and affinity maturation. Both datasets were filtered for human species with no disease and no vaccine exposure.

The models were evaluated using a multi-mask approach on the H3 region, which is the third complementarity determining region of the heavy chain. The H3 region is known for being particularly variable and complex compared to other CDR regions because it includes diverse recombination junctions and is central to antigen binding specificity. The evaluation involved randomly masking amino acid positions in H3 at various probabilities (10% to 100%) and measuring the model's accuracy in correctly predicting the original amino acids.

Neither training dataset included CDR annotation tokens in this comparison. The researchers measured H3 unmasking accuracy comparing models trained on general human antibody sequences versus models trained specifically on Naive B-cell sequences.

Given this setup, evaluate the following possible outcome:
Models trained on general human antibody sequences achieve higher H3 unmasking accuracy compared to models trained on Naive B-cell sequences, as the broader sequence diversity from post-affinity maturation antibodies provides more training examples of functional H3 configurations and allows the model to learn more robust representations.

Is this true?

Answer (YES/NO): NO